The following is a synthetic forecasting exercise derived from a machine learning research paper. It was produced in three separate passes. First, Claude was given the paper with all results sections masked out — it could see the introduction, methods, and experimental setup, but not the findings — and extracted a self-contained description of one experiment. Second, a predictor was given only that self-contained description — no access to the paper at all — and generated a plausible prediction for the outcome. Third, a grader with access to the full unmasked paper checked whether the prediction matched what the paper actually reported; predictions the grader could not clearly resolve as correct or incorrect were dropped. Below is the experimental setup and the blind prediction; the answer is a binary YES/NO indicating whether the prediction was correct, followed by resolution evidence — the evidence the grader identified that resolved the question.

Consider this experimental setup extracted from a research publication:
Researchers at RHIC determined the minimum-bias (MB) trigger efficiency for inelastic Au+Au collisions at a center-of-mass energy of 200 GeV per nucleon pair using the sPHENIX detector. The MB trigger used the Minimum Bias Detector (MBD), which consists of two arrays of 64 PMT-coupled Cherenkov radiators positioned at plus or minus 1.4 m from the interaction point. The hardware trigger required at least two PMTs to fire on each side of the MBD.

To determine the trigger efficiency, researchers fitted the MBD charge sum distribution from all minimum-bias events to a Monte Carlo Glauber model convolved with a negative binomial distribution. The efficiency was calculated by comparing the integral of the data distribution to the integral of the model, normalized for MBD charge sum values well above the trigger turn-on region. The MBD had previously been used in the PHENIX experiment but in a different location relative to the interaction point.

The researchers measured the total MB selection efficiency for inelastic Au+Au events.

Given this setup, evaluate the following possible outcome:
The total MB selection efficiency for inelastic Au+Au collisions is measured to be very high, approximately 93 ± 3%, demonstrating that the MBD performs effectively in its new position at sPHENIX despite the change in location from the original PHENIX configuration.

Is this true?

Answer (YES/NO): YES